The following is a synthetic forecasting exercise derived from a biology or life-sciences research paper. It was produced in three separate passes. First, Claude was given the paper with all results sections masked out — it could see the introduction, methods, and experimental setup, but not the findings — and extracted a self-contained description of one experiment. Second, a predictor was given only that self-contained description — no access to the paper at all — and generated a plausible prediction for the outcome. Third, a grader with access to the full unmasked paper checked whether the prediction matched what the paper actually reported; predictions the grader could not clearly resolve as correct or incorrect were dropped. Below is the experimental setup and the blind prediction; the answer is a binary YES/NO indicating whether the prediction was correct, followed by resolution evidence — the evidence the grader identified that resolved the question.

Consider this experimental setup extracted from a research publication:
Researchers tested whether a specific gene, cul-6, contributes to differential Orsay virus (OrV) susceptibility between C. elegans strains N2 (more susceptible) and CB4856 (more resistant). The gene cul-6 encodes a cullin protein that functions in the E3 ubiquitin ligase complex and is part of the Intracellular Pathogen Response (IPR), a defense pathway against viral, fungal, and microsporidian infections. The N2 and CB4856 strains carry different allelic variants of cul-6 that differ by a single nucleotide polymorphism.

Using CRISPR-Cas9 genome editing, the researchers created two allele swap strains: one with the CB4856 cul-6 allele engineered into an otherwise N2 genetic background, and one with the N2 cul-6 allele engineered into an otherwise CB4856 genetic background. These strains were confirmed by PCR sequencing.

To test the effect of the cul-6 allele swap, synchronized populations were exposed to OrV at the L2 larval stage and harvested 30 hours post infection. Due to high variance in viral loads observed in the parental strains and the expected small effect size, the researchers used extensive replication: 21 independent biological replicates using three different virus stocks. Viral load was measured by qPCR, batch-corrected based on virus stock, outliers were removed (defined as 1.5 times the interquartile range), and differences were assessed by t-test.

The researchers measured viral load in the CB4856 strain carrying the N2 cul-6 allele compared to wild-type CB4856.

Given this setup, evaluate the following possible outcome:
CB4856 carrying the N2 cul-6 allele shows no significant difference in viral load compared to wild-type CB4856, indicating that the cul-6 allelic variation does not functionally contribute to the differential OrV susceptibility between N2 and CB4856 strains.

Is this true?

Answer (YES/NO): NO